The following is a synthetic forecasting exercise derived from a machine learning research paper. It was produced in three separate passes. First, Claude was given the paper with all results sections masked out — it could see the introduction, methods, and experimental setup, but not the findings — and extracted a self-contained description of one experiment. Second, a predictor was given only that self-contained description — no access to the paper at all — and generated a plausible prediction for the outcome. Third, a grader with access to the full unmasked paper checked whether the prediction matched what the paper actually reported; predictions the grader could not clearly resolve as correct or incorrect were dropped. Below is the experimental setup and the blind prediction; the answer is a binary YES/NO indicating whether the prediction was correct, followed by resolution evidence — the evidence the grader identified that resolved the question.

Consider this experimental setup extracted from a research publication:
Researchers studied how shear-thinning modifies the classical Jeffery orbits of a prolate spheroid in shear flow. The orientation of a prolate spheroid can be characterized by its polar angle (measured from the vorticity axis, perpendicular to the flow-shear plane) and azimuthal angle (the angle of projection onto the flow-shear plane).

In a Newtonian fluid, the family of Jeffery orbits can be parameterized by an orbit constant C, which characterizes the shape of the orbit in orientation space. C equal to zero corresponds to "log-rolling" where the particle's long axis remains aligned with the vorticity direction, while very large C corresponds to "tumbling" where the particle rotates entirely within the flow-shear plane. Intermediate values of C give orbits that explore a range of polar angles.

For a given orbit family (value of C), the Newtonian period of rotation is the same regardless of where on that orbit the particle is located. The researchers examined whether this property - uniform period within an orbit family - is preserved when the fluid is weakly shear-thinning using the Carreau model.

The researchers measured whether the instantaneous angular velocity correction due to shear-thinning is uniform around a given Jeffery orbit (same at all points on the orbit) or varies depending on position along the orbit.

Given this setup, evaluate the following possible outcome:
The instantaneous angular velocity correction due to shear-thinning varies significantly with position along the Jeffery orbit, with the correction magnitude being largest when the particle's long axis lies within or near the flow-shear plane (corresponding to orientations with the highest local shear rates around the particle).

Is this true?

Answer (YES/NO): YES